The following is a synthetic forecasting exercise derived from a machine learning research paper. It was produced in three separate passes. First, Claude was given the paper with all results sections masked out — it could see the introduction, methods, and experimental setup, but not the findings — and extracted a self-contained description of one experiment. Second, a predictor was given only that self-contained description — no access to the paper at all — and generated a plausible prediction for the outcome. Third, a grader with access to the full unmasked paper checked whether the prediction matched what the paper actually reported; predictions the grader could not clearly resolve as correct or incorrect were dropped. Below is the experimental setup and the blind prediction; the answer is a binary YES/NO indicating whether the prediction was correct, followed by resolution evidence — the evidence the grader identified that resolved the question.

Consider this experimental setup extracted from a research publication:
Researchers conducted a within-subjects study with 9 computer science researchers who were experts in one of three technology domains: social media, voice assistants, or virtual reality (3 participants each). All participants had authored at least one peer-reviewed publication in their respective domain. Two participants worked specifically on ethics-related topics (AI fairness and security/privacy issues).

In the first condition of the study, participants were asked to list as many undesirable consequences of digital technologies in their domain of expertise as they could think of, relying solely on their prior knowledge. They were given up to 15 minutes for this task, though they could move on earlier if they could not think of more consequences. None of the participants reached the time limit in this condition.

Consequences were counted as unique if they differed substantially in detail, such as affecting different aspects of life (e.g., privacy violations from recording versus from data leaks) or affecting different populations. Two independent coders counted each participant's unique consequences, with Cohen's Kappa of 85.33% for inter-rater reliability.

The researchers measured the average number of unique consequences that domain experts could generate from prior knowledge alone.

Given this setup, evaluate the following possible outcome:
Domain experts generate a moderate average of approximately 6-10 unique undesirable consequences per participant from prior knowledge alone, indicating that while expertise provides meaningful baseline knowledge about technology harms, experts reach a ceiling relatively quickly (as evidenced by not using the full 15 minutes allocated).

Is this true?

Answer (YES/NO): YES